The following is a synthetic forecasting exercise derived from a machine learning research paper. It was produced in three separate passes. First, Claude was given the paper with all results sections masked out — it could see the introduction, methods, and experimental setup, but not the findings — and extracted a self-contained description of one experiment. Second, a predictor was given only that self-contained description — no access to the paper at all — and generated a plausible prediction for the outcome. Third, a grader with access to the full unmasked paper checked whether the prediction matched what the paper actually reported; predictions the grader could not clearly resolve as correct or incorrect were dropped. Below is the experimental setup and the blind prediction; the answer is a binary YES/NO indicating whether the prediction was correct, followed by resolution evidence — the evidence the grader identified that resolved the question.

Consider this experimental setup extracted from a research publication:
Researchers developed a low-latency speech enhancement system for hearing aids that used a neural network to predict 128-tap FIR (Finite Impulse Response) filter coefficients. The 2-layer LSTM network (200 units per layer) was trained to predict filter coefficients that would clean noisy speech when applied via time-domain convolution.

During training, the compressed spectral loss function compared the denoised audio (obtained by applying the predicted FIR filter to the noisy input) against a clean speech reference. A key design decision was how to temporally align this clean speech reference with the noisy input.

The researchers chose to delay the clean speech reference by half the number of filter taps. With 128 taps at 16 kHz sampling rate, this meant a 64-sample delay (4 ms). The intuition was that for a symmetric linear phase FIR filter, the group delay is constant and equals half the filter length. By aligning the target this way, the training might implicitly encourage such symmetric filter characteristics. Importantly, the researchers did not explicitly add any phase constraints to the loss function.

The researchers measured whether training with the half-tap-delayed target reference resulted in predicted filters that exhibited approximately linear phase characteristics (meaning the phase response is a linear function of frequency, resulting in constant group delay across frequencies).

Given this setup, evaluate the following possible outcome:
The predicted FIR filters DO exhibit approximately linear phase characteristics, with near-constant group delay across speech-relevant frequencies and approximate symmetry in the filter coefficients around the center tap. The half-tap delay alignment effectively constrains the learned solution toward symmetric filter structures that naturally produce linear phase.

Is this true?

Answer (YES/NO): YES